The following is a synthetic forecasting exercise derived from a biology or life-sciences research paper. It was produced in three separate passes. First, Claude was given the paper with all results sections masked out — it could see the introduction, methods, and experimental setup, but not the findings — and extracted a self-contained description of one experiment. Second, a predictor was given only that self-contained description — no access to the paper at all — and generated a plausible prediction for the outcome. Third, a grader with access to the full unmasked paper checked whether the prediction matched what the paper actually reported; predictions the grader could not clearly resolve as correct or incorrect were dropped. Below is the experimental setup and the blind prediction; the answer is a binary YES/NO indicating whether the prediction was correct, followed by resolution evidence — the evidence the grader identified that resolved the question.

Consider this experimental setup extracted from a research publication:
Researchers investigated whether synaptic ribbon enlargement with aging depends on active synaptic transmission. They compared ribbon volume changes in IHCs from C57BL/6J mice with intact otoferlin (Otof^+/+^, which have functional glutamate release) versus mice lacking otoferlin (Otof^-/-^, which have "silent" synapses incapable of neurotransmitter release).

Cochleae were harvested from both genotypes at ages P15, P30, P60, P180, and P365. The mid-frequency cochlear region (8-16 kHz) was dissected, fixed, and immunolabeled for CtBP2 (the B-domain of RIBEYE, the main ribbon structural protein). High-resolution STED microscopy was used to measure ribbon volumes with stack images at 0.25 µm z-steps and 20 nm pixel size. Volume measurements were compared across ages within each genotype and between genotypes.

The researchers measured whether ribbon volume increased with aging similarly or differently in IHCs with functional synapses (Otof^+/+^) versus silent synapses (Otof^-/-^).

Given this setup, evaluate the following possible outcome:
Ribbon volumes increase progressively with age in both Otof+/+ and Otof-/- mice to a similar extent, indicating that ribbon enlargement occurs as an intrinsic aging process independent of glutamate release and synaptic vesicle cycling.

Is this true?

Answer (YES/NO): YES